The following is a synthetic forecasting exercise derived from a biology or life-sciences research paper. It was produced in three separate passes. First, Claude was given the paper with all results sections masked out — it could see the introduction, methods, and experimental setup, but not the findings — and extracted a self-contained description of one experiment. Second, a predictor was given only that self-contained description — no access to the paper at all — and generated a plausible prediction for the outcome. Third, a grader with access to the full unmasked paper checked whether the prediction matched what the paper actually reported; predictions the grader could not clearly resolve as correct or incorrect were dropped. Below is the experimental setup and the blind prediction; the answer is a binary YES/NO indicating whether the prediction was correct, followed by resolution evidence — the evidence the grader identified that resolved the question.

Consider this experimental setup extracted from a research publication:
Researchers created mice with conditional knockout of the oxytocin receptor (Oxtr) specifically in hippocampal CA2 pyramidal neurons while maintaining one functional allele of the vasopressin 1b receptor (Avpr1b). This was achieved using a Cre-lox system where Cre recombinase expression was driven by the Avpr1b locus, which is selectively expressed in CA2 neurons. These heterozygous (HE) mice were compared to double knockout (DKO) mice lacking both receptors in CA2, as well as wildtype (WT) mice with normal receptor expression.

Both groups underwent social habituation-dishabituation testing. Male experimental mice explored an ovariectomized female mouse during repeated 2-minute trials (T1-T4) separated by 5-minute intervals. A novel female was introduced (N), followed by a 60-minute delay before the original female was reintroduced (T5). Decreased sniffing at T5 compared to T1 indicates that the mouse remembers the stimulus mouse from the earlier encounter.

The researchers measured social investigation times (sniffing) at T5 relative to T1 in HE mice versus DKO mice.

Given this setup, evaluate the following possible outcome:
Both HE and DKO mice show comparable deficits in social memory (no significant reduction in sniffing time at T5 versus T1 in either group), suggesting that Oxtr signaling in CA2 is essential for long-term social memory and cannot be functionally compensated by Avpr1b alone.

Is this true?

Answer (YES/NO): NO